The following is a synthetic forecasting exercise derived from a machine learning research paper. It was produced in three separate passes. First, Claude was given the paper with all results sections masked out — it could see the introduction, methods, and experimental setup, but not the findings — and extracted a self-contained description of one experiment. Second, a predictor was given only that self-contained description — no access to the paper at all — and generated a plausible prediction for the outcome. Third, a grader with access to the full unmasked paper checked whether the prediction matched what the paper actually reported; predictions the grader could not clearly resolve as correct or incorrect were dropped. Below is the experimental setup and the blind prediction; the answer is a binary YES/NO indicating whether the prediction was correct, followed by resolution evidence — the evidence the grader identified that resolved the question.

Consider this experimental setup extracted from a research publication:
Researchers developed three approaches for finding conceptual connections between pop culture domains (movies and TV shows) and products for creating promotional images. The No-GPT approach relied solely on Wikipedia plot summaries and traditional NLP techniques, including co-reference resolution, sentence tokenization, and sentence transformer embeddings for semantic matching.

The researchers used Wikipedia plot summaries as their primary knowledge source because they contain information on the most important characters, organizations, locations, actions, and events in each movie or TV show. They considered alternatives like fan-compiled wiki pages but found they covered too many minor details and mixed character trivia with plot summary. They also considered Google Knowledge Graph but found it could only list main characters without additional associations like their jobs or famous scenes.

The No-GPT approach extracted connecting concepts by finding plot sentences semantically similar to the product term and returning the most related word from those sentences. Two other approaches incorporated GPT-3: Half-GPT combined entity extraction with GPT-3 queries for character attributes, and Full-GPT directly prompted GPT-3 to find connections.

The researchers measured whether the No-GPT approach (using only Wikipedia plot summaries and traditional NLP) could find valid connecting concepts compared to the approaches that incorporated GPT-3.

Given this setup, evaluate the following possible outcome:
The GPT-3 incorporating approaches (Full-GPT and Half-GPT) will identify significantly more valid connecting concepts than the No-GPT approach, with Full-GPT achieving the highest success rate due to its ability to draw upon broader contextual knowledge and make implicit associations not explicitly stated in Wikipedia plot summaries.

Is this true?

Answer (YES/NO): NO